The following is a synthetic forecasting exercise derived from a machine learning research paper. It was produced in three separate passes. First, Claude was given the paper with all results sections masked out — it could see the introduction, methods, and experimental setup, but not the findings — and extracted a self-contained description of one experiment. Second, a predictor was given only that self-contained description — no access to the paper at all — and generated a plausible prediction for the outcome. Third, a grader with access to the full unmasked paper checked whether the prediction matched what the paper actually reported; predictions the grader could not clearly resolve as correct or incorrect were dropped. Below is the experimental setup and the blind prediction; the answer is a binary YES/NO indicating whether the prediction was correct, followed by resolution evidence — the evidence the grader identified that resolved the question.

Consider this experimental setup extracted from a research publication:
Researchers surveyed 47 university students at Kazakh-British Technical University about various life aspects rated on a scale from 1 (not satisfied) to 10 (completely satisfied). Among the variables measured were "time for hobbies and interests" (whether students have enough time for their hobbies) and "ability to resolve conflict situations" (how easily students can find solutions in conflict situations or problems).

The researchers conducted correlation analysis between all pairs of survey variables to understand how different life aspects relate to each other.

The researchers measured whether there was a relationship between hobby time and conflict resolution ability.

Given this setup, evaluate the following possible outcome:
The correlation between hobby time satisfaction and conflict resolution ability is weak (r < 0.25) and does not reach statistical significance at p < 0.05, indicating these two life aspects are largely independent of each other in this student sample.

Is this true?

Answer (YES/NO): NO